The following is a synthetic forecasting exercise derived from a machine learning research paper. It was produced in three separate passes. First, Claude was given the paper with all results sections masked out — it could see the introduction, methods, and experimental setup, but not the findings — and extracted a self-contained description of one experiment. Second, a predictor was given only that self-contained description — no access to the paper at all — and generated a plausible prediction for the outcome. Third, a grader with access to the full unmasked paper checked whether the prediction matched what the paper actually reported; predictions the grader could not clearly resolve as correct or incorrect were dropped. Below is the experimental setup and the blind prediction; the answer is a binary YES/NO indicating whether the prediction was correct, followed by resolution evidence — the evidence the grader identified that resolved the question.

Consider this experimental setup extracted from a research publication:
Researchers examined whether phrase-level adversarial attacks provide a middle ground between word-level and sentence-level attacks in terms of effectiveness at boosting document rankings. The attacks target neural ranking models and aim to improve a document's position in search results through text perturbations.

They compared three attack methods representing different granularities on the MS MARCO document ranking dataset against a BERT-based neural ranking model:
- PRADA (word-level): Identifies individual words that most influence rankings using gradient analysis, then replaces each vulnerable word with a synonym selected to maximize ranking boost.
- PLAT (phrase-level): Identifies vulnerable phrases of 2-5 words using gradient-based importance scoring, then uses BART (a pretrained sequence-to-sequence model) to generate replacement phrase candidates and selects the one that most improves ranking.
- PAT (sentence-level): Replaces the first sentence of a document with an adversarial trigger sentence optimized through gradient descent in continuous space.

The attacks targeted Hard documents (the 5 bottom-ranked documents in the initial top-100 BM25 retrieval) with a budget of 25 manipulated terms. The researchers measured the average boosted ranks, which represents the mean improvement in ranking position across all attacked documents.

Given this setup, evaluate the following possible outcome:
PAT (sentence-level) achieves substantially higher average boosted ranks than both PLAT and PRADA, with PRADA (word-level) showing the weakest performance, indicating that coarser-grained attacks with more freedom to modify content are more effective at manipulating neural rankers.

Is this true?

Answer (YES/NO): NO